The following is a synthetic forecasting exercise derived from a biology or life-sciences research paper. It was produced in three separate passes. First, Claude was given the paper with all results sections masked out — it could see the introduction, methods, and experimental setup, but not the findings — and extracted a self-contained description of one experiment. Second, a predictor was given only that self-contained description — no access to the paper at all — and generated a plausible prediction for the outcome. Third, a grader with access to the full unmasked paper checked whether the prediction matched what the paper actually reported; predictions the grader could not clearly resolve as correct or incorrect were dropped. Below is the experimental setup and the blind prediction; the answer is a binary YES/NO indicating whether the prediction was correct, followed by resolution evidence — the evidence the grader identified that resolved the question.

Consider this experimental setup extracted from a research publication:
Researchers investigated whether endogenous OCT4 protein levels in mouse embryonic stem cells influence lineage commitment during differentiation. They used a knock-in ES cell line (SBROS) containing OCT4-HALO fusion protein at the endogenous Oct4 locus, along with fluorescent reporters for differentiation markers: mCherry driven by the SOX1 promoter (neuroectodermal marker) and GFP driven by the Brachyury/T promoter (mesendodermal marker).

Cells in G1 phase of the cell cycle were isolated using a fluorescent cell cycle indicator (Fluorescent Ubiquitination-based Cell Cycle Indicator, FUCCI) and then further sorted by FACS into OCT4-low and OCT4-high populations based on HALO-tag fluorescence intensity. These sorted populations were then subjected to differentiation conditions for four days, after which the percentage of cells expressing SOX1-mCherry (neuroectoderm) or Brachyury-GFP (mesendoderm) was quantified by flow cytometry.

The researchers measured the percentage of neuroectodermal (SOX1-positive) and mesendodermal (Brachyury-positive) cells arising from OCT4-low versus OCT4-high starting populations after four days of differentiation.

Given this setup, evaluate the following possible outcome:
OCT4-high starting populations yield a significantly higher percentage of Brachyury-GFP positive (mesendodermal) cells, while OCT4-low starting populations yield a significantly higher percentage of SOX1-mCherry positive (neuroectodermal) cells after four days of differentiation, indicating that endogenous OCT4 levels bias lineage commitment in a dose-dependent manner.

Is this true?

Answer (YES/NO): NO